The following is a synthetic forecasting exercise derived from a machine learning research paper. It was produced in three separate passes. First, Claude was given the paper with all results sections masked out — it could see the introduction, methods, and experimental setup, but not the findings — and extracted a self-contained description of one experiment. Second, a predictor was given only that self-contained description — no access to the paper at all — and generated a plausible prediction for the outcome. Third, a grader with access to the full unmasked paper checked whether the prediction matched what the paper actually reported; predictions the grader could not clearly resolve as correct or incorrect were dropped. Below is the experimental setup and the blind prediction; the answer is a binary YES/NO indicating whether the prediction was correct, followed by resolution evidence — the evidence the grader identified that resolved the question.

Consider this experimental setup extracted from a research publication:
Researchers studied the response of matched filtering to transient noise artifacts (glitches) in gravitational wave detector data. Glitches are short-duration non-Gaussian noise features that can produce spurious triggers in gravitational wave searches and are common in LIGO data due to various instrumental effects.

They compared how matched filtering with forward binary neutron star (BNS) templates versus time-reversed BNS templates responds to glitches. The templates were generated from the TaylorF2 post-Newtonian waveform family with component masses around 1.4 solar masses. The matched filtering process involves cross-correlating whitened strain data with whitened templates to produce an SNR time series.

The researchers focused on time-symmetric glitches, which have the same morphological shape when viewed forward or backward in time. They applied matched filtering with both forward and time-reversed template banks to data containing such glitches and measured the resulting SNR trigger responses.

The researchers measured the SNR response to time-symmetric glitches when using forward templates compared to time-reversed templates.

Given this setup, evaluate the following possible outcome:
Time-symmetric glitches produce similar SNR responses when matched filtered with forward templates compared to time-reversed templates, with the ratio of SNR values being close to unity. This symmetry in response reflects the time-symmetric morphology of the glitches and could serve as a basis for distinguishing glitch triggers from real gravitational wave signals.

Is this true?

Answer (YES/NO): YES